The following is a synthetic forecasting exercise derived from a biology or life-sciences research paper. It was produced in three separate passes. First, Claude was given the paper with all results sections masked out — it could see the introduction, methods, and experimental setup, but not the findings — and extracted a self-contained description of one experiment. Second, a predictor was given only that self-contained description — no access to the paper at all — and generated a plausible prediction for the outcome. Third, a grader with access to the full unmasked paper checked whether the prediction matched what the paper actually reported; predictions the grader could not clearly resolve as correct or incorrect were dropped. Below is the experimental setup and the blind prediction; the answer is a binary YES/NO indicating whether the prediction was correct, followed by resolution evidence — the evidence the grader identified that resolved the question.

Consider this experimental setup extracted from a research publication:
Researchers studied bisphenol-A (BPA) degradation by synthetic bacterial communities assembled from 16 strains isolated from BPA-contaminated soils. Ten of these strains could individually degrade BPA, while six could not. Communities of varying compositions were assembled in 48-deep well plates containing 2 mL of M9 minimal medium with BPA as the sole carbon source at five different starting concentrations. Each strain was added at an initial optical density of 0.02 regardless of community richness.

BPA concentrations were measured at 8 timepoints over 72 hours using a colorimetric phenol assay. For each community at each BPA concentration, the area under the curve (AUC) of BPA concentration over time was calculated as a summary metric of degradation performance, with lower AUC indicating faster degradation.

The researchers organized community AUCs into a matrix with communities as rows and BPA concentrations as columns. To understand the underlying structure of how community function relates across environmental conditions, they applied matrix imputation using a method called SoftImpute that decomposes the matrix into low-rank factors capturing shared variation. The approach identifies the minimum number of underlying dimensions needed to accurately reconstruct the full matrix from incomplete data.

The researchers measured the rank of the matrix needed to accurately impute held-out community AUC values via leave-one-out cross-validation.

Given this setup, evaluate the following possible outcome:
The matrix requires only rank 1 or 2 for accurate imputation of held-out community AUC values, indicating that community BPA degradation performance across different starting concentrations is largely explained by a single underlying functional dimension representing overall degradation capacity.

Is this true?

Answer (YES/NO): NO